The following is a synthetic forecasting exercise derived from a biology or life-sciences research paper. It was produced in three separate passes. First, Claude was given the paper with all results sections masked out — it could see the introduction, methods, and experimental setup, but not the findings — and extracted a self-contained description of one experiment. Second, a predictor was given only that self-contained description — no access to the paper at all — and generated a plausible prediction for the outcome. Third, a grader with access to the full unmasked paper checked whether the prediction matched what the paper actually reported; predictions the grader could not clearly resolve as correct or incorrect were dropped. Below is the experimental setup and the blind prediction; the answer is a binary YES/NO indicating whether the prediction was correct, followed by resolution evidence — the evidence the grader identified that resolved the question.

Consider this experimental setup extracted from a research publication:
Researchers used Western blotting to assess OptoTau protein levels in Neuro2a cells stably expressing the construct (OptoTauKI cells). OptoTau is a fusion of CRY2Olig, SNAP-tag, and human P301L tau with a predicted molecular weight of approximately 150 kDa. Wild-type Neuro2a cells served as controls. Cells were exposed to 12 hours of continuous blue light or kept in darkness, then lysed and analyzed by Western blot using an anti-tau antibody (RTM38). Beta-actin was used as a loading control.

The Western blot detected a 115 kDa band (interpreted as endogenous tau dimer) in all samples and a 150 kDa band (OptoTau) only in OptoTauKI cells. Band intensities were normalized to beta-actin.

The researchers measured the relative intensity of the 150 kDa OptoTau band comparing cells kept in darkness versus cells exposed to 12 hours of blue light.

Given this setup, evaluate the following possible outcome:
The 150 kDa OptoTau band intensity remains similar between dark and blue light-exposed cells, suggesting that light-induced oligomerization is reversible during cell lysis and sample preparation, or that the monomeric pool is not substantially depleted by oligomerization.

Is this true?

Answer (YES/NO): NO